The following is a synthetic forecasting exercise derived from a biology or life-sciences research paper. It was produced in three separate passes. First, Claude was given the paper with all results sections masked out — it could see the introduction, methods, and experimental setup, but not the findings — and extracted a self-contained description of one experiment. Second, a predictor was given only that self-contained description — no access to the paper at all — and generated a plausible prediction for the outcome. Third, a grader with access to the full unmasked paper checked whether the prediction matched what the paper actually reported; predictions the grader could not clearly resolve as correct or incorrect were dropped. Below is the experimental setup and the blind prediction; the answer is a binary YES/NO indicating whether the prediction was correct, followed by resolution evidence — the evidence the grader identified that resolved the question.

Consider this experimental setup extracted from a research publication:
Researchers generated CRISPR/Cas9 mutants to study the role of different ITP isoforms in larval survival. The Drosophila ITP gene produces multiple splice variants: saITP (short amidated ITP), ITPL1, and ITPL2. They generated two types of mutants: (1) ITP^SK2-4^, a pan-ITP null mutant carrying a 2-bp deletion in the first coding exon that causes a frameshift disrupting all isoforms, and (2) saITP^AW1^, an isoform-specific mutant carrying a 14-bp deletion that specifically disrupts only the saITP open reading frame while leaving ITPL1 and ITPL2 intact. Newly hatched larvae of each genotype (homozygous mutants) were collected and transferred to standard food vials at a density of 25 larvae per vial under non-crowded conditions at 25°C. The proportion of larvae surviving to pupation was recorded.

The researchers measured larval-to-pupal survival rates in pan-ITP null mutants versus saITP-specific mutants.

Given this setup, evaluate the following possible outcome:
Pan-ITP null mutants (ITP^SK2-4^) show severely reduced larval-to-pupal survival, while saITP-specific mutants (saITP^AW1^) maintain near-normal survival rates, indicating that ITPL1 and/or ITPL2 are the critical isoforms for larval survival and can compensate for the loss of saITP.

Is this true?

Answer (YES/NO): NO